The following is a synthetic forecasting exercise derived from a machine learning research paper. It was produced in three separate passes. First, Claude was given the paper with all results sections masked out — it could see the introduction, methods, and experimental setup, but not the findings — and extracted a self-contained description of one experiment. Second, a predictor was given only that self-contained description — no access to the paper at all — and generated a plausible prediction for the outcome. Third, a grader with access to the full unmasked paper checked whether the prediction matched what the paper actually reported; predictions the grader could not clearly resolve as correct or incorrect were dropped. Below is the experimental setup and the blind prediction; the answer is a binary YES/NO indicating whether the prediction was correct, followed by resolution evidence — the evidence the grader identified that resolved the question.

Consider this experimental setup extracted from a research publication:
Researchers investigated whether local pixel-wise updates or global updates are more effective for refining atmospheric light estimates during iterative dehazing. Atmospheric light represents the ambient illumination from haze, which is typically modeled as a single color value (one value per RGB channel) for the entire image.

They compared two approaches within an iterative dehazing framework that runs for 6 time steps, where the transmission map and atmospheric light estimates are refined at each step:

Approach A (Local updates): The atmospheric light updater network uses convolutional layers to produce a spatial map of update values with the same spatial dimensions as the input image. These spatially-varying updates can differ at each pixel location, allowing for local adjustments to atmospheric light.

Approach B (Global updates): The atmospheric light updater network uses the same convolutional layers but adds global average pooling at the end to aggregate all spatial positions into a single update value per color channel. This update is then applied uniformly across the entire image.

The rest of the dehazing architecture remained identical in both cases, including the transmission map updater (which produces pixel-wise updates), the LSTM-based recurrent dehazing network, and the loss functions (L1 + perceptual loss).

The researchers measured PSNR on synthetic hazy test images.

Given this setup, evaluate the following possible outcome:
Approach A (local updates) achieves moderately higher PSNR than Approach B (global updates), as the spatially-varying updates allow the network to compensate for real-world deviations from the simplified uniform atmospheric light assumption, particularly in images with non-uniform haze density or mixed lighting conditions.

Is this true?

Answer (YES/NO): NO